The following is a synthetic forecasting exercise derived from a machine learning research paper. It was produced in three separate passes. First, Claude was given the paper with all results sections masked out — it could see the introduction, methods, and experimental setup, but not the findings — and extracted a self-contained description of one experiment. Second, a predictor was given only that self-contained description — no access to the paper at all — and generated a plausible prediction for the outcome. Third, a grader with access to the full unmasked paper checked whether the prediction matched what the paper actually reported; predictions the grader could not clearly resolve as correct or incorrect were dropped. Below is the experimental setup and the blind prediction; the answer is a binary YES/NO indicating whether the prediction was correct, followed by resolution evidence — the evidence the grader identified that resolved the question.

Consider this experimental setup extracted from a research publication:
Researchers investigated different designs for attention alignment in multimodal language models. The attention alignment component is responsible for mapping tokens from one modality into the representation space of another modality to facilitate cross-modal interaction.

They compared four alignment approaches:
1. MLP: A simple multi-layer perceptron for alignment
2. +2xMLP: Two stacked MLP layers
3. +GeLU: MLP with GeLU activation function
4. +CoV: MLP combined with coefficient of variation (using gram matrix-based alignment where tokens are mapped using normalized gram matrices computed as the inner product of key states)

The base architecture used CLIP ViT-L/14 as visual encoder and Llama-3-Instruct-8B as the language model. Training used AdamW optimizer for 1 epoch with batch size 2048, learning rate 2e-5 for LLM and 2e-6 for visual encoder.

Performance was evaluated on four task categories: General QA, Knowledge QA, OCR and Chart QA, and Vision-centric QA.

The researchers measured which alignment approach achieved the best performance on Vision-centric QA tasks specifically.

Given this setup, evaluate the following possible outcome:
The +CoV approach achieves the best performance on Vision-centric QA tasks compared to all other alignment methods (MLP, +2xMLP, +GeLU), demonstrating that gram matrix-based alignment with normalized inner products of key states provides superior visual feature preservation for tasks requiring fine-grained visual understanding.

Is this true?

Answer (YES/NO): YES